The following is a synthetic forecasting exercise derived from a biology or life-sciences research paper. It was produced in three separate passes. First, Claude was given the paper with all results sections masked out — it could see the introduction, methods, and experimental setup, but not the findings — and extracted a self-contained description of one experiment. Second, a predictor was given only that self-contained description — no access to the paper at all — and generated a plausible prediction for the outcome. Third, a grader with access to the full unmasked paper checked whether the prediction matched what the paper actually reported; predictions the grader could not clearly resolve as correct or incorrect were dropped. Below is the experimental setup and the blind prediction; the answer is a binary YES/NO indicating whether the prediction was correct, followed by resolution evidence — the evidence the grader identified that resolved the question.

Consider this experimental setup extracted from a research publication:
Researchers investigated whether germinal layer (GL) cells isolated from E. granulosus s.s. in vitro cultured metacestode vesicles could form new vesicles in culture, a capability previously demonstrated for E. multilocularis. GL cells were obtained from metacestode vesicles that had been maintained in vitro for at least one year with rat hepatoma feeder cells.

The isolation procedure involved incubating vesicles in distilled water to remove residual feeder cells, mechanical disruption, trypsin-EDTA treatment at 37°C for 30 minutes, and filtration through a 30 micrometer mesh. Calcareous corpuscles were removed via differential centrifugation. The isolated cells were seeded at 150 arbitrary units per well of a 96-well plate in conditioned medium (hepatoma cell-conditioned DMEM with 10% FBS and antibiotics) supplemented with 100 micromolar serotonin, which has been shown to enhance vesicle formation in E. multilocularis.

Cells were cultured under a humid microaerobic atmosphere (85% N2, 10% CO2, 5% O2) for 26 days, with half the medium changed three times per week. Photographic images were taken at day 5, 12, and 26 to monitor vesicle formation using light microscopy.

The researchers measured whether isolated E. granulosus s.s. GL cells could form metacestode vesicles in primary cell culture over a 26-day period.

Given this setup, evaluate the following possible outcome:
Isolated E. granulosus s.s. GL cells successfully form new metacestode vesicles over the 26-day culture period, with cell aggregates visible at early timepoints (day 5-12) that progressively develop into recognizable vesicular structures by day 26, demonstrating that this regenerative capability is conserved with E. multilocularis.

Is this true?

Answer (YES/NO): YES